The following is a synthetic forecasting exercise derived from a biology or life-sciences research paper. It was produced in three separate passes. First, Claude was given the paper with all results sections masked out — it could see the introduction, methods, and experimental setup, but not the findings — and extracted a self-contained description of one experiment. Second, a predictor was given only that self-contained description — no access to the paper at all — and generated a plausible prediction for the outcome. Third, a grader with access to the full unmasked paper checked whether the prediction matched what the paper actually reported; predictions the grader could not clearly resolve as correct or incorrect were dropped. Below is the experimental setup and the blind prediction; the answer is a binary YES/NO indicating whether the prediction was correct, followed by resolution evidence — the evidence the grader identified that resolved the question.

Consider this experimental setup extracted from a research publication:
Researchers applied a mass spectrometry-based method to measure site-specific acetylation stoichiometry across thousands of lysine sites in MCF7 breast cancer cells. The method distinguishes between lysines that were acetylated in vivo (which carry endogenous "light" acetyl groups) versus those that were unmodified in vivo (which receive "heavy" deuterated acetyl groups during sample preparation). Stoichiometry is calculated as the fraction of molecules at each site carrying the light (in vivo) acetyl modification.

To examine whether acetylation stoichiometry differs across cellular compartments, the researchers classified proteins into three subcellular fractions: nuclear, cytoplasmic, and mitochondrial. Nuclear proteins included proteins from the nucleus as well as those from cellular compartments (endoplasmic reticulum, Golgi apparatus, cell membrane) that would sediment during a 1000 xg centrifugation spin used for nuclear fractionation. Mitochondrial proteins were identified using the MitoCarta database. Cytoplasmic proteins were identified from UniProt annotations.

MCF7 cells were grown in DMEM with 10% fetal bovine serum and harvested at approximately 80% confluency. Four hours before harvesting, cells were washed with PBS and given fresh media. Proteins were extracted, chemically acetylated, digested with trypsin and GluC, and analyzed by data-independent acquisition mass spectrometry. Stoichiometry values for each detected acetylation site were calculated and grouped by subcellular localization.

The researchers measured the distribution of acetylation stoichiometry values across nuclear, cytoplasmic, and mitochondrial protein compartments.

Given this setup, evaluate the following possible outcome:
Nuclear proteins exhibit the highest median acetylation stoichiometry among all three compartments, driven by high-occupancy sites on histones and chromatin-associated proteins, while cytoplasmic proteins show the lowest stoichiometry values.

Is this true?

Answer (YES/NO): NO